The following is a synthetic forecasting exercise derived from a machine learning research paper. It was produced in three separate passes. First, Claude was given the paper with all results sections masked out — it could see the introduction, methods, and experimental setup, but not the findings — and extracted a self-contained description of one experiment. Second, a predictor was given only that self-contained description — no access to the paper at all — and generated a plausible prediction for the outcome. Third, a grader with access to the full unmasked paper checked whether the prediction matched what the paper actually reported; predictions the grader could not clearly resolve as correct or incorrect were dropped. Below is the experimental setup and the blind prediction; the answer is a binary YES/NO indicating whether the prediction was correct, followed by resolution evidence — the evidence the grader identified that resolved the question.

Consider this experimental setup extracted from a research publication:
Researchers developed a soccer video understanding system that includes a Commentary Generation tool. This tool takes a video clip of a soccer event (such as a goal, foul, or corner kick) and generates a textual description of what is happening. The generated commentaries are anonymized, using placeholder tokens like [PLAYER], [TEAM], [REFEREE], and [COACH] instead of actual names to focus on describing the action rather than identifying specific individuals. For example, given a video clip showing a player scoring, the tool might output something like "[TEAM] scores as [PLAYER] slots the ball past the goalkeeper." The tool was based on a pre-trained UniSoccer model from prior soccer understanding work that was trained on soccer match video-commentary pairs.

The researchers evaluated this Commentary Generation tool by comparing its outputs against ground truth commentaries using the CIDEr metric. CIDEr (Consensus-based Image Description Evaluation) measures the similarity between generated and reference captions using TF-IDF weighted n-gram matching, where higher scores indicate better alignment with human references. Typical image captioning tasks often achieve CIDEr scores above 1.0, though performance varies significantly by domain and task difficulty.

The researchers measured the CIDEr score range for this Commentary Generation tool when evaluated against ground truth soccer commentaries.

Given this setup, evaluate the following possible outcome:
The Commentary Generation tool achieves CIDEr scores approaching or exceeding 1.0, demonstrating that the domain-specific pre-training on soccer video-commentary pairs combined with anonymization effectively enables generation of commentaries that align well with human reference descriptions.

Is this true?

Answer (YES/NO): NO